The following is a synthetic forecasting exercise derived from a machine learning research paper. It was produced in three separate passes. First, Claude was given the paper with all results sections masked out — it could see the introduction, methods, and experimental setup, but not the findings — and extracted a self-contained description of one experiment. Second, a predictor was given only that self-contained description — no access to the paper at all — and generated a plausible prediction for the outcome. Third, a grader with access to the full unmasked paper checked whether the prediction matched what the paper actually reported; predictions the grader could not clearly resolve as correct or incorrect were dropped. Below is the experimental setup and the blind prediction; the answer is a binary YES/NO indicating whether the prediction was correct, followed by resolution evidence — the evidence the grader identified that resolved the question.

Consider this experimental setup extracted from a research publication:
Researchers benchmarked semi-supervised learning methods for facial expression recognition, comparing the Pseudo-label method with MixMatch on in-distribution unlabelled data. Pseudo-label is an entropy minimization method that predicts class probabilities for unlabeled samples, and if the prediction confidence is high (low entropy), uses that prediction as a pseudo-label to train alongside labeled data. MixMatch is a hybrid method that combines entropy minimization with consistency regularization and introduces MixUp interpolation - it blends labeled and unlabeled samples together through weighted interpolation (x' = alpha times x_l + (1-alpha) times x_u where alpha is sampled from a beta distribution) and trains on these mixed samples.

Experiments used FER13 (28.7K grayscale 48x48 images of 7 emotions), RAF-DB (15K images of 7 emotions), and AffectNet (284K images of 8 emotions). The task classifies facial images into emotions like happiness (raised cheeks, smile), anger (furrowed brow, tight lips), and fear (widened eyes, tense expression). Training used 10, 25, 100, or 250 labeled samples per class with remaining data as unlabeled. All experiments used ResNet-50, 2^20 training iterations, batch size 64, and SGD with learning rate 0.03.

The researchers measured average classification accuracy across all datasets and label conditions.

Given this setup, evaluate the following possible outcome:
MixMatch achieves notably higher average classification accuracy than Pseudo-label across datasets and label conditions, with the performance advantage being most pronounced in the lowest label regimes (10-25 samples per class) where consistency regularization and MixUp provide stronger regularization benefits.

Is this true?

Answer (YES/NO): NO